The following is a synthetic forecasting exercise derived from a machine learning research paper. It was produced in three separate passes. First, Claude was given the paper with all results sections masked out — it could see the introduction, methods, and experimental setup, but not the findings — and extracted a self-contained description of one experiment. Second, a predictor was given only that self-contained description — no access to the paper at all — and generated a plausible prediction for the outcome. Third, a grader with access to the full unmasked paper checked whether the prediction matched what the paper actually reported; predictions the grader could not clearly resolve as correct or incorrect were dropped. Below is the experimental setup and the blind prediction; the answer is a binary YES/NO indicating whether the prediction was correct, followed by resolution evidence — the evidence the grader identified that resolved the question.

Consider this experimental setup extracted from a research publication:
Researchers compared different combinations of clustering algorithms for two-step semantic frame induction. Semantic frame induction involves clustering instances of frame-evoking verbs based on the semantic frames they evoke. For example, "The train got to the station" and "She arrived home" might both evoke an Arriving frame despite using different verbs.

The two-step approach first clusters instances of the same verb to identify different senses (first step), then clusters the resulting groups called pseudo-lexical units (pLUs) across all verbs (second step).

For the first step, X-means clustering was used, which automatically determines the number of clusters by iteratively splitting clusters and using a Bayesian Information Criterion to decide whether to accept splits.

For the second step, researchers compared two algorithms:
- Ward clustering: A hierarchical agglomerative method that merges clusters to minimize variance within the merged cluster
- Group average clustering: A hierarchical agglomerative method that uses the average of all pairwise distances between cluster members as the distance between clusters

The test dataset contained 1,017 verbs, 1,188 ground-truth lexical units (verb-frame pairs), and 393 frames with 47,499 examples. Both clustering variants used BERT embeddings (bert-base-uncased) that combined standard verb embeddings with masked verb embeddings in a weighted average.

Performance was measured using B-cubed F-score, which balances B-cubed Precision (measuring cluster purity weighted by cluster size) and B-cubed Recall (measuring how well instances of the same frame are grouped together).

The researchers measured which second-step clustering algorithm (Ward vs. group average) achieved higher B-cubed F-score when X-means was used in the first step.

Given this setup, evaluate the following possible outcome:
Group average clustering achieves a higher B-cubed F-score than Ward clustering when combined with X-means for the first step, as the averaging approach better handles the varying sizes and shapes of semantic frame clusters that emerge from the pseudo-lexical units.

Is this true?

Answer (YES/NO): YES